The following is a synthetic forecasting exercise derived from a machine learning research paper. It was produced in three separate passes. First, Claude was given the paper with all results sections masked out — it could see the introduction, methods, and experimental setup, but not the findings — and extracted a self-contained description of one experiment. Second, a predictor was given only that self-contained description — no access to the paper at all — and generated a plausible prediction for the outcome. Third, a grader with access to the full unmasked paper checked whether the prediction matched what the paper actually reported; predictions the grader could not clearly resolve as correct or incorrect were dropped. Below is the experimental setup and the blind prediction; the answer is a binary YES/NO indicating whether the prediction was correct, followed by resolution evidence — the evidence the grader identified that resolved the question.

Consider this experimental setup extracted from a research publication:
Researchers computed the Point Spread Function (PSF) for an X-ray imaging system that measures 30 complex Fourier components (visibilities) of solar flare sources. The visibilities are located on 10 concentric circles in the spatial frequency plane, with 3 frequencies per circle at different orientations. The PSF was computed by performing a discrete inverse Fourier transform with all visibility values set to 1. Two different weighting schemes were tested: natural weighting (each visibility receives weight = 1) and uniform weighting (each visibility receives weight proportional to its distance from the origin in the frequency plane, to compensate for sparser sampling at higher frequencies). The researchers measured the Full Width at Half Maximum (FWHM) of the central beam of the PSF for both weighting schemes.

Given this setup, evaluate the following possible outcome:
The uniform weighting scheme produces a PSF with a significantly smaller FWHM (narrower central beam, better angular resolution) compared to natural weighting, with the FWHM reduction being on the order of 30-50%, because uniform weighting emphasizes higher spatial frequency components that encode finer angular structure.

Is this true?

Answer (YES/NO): YES